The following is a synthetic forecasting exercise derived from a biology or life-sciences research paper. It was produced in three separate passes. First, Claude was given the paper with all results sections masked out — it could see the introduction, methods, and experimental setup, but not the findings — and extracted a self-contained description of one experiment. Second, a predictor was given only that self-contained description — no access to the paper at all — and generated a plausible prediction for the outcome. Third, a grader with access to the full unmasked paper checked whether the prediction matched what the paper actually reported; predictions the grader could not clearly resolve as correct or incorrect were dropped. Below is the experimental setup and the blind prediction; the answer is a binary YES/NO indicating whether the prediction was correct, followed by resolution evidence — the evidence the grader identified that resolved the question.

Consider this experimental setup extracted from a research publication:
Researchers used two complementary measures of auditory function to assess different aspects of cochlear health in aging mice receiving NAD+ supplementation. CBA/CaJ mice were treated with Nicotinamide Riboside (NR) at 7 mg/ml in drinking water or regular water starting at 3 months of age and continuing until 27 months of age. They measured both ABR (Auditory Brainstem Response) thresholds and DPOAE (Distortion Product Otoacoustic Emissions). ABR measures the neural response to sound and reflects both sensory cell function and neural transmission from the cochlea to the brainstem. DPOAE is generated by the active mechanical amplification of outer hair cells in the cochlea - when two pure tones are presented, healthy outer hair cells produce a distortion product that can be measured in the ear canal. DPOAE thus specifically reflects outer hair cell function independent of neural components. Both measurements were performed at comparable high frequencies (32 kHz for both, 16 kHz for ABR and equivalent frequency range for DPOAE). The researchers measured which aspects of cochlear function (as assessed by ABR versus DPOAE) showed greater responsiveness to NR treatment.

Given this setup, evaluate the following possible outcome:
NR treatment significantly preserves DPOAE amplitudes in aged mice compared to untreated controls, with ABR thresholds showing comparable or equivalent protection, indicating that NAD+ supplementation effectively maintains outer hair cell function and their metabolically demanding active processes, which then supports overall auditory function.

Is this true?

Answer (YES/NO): NO